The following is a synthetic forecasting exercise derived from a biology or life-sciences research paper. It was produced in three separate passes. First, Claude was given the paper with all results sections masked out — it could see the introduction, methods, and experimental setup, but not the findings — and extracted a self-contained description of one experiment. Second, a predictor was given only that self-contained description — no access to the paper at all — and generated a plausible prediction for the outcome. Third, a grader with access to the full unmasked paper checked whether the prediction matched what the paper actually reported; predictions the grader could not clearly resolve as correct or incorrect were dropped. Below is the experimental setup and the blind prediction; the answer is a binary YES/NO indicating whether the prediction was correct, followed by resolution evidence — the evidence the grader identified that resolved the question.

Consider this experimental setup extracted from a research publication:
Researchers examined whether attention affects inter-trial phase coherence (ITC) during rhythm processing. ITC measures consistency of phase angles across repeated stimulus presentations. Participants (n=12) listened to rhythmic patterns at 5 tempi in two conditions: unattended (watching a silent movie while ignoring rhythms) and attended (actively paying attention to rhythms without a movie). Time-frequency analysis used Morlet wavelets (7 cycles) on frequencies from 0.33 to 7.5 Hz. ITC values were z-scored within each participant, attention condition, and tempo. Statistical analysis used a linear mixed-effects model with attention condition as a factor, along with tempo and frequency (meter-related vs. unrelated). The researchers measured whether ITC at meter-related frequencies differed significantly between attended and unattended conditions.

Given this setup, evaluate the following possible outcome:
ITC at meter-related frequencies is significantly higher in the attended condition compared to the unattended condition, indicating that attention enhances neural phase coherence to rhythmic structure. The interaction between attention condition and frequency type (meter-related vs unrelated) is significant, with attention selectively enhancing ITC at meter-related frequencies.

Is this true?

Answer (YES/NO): NO